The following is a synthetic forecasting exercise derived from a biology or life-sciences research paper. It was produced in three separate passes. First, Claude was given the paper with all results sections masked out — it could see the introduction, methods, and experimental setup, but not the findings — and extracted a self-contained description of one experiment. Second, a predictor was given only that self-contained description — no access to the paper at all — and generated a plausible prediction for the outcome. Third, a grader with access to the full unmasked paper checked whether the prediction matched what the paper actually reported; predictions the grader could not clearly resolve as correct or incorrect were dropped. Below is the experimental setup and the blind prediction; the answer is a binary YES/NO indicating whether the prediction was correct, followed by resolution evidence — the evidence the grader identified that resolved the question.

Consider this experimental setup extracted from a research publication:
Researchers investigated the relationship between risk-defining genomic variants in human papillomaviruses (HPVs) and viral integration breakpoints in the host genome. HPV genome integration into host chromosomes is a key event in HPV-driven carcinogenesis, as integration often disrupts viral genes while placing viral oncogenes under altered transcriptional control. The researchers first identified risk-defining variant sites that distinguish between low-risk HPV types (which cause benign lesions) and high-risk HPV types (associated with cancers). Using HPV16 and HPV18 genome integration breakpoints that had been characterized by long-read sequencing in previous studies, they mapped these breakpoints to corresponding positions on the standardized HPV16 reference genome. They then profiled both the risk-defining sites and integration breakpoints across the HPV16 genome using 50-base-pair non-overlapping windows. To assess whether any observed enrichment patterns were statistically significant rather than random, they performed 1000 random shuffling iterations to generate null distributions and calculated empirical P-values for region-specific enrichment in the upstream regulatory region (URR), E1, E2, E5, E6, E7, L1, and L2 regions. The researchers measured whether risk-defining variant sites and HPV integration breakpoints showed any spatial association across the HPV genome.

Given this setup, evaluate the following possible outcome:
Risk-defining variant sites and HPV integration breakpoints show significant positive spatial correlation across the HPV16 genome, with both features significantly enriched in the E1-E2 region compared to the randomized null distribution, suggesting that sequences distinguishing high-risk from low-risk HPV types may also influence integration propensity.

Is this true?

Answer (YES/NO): NO